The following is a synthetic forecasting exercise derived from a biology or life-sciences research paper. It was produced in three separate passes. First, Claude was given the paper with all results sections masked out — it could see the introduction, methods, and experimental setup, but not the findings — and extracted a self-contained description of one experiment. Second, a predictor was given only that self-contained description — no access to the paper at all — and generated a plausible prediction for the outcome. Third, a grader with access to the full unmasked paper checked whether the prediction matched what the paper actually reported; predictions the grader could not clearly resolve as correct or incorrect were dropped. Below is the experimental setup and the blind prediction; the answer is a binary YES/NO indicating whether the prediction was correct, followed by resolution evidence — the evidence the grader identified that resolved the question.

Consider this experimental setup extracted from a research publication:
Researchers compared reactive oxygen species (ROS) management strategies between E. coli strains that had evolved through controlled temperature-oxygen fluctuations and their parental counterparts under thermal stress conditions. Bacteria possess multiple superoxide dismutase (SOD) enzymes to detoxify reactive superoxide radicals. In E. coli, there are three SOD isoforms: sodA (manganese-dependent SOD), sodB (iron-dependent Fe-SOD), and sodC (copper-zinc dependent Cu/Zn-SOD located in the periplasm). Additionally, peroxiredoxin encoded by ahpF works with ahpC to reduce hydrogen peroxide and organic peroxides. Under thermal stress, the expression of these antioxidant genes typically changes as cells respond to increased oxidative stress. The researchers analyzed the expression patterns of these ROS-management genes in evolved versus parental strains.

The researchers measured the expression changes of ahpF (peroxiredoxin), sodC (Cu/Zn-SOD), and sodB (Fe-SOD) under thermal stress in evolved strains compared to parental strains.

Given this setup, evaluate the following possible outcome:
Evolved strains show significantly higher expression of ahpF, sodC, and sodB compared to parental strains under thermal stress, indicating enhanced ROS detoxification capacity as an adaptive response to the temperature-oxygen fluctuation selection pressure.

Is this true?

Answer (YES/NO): NO